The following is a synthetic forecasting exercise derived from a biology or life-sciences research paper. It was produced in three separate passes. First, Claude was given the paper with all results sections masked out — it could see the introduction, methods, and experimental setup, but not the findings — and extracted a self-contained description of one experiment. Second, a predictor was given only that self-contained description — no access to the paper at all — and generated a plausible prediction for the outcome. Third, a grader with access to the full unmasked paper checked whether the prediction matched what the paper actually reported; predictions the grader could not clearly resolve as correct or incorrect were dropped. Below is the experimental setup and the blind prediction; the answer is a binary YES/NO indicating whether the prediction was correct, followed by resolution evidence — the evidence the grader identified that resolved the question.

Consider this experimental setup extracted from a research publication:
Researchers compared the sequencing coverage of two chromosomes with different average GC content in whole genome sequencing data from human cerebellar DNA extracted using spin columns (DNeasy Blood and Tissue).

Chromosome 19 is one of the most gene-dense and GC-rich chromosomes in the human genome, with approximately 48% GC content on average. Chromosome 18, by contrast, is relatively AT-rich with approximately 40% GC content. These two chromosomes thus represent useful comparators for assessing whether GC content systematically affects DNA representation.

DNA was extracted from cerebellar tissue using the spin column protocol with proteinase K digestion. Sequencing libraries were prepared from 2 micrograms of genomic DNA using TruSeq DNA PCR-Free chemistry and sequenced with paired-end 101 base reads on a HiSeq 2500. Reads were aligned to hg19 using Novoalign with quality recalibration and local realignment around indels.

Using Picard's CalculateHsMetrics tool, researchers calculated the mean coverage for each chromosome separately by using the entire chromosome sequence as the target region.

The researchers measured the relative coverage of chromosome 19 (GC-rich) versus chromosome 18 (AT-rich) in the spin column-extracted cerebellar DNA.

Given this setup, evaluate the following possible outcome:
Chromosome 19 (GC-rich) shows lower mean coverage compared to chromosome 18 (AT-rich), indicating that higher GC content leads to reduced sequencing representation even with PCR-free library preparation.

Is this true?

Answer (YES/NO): NO